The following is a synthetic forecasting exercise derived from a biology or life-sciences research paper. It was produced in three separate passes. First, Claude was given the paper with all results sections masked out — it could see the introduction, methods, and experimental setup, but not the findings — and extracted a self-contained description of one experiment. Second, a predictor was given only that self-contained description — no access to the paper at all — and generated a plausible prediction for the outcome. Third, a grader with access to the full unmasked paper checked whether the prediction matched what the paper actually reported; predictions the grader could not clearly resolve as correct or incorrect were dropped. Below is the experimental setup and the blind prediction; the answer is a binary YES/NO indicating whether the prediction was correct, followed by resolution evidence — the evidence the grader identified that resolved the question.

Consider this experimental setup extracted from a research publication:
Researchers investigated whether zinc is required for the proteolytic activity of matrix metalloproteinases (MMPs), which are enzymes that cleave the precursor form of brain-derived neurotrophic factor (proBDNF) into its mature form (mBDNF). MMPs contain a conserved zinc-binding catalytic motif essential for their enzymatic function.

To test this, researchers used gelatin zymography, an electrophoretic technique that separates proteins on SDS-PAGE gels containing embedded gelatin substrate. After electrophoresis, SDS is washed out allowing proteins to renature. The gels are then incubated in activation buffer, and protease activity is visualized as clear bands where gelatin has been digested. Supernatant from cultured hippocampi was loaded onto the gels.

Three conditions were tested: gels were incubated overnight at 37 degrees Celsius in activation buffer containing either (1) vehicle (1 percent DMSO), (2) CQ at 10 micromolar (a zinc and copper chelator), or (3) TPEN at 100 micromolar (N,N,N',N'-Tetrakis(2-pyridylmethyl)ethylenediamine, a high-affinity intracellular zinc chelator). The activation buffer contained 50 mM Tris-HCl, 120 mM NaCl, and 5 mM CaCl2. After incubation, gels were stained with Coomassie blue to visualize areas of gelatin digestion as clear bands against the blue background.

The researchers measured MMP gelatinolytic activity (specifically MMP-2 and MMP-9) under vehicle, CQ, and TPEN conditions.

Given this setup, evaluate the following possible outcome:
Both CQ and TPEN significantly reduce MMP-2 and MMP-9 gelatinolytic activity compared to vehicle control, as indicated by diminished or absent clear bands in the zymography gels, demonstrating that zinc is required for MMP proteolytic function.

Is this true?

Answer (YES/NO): YES